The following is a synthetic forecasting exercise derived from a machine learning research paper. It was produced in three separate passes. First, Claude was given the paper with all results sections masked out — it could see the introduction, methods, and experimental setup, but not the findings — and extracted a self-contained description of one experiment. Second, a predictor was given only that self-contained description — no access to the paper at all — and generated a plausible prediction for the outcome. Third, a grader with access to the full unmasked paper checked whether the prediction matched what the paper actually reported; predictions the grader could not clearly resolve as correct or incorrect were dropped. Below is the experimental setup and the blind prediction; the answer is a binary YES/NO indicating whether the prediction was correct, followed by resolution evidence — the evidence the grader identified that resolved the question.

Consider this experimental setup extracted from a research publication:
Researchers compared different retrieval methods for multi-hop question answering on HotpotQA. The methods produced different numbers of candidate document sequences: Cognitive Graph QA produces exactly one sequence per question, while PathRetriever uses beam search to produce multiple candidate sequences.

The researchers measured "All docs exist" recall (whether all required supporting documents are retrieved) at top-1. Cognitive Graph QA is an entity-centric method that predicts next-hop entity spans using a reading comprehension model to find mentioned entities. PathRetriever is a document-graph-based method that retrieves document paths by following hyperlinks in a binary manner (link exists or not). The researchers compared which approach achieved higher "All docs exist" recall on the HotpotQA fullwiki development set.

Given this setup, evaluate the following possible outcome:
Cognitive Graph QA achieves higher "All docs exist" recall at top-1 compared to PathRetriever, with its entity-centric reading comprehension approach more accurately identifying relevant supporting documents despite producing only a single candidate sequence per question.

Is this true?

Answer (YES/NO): NO